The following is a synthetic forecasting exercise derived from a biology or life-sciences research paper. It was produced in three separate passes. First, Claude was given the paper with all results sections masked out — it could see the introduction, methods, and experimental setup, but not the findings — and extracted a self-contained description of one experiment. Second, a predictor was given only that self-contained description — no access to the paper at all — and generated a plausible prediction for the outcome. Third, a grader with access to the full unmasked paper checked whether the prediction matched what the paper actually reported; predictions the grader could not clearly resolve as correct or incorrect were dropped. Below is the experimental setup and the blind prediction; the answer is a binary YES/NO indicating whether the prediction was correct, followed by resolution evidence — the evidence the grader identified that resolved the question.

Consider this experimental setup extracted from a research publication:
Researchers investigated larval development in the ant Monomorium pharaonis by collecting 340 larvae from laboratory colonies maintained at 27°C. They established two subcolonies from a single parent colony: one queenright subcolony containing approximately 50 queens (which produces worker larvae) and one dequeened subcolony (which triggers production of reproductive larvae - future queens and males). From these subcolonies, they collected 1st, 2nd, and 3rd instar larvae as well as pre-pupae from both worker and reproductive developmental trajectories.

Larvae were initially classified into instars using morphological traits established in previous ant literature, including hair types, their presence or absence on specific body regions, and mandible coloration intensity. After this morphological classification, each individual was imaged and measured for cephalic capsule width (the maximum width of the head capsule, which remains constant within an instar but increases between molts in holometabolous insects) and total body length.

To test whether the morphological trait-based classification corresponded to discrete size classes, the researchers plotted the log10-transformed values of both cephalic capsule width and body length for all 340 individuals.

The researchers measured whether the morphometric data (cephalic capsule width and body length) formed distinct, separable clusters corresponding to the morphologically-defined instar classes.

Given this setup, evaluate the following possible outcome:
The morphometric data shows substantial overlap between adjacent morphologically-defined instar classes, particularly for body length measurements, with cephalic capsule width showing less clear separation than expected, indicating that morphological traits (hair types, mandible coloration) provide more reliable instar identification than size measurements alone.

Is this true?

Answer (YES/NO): NO